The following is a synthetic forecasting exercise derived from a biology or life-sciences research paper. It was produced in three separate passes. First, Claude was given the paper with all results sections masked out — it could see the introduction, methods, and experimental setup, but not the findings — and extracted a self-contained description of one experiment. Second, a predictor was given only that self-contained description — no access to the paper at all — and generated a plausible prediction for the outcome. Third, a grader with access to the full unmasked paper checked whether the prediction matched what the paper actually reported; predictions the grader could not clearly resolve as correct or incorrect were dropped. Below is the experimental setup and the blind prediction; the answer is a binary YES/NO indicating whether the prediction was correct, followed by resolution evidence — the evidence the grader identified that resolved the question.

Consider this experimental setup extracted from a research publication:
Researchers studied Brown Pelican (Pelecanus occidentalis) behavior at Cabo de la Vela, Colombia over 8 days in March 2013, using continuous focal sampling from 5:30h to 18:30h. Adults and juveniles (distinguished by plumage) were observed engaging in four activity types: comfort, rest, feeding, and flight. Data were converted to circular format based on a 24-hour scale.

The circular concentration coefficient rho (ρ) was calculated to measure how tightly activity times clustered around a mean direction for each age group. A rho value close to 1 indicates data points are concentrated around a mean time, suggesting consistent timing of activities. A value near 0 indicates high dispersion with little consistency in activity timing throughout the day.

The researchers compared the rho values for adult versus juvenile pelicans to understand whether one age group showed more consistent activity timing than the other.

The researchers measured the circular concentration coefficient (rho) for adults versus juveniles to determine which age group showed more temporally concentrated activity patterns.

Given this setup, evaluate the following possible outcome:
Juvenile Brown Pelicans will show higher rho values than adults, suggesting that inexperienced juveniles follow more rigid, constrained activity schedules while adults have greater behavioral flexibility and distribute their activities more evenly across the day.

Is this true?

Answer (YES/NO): NO